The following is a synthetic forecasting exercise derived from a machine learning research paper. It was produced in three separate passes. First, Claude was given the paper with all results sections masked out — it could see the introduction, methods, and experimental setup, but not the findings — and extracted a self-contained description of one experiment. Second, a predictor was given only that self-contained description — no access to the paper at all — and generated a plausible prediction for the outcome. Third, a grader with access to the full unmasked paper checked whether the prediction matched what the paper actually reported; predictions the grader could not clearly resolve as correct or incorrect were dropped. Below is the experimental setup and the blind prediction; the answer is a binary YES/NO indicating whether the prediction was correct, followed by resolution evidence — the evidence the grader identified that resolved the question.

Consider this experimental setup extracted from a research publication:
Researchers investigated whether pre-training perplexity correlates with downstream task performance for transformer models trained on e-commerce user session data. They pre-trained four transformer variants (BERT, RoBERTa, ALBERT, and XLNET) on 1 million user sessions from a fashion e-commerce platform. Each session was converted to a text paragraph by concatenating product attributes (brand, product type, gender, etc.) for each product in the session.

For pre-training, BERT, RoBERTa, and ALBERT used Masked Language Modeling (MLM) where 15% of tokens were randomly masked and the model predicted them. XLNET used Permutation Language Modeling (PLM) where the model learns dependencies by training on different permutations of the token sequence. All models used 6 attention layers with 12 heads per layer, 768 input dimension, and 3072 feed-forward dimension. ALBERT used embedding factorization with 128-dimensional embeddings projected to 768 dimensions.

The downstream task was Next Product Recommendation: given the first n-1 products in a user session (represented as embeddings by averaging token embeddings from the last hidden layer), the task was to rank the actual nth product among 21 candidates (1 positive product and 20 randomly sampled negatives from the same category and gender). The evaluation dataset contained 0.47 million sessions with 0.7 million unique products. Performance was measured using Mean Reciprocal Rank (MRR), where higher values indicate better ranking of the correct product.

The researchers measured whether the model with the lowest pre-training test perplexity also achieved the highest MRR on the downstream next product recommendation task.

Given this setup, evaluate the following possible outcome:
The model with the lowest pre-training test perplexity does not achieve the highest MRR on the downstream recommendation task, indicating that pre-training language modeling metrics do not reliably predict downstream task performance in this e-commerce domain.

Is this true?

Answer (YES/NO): YES